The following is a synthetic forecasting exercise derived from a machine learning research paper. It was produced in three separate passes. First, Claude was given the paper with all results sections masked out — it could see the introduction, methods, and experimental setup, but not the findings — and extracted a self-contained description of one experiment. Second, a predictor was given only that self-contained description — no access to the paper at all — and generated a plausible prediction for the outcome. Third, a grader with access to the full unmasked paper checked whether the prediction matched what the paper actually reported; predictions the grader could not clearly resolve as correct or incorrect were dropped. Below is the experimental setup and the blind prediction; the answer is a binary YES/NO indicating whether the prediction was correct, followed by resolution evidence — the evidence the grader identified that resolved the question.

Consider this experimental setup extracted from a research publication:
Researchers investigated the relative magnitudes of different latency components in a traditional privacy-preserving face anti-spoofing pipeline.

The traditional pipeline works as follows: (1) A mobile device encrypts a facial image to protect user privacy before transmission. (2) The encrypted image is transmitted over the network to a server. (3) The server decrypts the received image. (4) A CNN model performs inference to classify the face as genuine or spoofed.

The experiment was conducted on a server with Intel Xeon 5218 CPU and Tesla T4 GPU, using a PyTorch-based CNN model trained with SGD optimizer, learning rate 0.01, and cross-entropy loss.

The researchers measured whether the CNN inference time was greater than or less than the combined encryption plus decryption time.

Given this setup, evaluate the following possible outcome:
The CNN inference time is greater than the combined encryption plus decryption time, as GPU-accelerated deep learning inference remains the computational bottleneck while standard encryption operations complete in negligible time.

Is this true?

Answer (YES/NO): NO